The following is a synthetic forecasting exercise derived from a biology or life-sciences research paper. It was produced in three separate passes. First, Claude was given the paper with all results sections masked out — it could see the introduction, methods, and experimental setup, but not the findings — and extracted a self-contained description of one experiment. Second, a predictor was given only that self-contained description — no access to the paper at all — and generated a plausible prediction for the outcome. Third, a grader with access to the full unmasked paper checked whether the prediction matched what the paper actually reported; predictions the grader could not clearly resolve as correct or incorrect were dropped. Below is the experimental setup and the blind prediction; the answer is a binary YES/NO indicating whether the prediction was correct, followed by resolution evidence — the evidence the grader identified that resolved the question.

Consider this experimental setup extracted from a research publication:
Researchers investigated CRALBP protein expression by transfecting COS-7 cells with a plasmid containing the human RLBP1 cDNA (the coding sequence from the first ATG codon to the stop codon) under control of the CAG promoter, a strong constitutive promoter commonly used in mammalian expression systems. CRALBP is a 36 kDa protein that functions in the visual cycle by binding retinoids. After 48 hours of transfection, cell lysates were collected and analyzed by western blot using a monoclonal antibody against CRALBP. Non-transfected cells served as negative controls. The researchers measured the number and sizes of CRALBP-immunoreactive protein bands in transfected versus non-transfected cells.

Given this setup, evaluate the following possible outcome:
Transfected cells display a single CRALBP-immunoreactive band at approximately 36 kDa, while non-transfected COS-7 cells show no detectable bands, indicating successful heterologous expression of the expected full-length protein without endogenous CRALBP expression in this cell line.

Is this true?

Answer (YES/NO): NO